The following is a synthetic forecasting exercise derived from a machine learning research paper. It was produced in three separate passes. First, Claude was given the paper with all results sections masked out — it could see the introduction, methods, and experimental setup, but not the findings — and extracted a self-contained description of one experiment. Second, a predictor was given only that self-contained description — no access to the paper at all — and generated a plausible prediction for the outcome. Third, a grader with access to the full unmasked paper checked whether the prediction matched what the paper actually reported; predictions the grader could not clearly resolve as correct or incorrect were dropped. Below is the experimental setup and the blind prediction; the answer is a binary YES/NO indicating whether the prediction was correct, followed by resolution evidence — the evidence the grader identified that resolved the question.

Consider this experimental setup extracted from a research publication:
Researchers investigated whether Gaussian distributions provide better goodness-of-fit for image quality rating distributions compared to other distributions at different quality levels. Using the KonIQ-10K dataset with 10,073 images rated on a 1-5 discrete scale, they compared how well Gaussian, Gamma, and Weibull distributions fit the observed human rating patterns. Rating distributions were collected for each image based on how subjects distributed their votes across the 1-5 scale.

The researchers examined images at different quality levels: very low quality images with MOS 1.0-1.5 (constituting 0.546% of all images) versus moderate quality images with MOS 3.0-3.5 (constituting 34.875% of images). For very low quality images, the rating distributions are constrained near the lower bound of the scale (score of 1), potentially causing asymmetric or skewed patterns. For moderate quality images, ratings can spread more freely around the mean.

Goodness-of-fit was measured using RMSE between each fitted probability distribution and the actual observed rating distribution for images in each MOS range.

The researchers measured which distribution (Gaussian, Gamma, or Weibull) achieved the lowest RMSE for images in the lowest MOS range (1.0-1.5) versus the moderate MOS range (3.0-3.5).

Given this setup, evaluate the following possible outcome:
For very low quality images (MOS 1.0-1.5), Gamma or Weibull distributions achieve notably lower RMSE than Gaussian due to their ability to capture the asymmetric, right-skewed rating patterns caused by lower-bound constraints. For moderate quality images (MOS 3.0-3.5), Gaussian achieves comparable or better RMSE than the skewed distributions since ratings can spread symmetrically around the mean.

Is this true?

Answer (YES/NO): YES